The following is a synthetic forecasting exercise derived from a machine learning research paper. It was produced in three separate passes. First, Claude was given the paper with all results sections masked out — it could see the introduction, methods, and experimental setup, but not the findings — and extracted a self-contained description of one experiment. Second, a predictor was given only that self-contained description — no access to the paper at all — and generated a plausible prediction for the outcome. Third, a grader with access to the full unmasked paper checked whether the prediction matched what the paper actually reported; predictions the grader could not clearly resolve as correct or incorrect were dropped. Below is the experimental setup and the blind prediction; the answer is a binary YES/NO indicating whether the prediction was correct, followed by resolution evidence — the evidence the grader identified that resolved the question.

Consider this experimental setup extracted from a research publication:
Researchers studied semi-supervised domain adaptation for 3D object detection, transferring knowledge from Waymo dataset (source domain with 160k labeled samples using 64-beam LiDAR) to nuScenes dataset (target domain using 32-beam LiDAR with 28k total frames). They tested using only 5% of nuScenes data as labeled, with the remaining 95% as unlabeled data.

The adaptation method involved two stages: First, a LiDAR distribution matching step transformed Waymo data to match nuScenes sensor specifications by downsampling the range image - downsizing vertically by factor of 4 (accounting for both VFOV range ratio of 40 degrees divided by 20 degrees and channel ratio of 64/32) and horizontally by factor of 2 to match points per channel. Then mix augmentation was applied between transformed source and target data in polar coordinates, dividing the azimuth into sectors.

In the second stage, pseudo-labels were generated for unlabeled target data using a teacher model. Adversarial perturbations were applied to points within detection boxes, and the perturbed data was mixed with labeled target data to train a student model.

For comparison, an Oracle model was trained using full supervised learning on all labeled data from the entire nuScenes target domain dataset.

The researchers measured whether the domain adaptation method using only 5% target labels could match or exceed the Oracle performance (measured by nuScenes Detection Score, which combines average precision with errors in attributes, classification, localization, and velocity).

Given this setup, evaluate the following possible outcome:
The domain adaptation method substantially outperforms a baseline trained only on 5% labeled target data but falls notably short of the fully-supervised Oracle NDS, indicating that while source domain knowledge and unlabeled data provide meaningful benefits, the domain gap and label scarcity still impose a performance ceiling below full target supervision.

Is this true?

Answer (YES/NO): NO